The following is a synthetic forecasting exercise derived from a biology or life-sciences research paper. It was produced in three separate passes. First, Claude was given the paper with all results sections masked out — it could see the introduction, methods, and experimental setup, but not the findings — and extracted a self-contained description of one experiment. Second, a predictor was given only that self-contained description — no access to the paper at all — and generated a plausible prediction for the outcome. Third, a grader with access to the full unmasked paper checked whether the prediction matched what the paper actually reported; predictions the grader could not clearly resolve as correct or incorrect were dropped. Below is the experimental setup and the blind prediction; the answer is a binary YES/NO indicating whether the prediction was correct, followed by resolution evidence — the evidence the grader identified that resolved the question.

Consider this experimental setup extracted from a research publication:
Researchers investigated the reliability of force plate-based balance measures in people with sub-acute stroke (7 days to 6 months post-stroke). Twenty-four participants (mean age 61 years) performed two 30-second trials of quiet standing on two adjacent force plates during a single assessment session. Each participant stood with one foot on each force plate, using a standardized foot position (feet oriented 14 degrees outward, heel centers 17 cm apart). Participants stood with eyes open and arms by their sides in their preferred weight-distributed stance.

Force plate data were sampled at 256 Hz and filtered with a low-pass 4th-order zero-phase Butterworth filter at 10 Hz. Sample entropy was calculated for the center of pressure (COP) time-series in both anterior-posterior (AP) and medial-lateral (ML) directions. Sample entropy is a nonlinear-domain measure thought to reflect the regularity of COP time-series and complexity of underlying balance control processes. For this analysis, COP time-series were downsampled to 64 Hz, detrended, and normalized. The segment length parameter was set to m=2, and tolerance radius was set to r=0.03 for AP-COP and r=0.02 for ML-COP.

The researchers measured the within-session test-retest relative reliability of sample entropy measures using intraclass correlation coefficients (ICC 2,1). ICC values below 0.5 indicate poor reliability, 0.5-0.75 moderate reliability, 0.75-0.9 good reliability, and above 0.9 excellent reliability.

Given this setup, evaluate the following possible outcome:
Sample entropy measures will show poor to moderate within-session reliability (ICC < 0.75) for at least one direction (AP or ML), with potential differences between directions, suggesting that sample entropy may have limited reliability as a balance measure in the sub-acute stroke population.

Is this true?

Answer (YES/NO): NO